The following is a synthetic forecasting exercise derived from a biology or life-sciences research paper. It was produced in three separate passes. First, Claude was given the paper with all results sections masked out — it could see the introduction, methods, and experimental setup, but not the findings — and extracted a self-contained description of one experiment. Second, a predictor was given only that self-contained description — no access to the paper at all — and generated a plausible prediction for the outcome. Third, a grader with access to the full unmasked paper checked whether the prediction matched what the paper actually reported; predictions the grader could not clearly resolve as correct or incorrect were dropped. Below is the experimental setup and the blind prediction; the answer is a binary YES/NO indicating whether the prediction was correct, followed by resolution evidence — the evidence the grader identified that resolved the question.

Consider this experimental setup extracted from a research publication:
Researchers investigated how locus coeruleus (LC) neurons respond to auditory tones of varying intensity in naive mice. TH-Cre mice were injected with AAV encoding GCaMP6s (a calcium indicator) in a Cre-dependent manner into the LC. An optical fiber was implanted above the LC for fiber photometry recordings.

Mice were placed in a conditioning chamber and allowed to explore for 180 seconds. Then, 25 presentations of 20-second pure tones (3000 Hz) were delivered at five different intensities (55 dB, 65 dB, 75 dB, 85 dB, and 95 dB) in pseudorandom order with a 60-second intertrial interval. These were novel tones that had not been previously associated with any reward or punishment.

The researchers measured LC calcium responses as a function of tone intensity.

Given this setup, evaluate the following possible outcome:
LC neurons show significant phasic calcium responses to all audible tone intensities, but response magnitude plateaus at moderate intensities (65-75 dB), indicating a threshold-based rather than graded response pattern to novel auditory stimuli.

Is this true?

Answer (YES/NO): NO